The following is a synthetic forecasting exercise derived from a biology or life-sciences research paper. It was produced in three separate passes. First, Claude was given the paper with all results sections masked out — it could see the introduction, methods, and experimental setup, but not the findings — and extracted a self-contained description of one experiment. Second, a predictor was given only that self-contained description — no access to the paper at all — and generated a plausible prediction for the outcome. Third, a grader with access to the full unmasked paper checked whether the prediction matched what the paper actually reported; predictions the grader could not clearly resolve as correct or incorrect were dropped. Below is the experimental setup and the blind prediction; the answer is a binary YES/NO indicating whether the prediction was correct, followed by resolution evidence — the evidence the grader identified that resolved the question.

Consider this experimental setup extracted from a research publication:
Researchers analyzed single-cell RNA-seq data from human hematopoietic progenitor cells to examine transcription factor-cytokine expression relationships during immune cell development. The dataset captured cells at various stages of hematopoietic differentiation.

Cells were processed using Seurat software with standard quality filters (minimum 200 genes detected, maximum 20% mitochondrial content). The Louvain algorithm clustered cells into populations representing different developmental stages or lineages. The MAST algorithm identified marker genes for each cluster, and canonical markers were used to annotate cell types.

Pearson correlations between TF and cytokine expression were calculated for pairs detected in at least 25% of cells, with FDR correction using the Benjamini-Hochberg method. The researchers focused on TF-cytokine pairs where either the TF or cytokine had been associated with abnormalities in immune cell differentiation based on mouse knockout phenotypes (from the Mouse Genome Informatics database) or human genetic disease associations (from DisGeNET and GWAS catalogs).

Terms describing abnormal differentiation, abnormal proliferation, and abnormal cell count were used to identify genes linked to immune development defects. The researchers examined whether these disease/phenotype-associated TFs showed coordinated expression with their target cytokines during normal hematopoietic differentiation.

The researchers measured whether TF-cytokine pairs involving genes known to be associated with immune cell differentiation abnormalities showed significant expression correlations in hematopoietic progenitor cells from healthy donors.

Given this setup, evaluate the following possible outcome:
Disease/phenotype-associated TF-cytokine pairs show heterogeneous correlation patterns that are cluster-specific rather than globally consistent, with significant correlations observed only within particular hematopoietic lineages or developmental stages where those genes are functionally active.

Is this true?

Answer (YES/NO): YES